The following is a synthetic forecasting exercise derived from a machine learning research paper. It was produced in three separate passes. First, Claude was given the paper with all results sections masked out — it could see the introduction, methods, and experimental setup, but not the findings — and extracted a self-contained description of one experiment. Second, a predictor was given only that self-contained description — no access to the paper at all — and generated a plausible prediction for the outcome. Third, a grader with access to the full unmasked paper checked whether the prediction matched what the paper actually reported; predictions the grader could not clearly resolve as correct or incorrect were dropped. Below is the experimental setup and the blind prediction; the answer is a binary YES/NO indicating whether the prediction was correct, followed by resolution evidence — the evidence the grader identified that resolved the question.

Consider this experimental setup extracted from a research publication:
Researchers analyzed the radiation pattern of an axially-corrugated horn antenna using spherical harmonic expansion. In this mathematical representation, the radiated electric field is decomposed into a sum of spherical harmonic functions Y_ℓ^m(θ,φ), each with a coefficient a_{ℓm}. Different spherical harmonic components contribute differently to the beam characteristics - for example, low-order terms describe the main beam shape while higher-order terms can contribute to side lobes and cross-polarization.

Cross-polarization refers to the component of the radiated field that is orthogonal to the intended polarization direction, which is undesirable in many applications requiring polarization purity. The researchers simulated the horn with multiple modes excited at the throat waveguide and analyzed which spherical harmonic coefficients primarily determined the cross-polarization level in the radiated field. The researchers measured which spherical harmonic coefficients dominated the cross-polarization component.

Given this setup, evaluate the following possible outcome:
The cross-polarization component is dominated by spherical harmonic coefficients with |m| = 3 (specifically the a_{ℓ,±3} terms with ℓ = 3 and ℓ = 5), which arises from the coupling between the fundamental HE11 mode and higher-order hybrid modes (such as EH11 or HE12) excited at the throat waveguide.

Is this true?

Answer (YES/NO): NO